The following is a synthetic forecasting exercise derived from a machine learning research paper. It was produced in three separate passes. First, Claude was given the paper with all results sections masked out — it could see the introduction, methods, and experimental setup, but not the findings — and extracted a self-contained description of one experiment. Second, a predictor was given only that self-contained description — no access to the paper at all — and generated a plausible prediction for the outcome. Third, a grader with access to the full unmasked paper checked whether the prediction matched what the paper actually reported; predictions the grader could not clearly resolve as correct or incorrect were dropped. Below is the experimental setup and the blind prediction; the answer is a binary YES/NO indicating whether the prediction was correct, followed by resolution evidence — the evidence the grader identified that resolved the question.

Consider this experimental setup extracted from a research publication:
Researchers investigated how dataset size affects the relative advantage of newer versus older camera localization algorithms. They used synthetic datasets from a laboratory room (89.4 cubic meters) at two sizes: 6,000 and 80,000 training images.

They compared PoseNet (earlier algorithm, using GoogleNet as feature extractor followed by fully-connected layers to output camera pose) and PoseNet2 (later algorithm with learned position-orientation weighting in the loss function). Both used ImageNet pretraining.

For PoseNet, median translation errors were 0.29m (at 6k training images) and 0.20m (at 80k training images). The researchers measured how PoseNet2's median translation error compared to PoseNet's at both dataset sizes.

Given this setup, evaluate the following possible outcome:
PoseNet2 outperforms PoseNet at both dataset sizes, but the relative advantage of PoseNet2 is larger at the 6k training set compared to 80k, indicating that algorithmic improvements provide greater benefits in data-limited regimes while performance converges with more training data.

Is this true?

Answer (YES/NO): NO